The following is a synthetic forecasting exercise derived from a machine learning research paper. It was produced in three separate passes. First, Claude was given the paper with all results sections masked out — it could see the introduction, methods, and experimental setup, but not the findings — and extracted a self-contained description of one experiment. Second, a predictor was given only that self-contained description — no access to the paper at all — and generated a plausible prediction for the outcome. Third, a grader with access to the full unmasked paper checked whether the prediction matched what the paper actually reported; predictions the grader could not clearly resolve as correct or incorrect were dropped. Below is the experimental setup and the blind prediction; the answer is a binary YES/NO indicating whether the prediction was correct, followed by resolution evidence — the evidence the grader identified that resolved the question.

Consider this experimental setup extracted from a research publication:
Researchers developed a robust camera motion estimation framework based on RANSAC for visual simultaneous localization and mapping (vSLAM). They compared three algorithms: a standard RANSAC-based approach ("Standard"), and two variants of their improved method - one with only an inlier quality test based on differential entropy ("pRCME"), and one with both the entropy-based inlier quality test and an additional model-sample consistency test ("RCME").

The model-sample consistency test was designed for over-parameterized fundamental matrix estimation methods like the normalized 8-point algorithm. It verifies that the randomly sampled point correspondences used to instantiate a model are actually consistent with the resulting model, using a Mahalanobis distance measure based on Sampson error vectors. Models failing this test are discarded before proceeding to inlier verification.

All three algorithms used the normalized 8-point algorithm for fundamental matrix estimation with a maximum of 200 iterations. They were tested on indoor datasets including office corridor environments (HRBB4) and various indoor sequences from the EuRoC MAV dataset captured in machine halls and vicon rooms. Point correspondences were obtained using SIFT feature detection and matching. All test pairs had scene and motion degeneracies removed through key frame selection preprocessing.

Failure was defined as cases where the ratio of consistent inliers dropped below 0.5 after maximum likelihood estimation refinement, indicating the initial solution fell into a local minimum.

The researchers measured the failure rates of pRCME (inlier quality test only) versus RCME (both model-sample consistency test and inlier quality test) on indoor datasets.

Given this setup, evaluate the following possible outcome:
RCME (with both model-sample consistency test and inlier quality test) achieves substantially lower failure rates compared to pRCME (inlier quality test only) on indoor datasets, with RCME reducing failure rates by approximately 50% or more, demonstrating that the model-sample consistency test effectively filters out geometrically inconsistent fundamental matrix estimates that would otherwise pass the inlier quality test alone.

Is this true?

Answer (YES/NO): YES